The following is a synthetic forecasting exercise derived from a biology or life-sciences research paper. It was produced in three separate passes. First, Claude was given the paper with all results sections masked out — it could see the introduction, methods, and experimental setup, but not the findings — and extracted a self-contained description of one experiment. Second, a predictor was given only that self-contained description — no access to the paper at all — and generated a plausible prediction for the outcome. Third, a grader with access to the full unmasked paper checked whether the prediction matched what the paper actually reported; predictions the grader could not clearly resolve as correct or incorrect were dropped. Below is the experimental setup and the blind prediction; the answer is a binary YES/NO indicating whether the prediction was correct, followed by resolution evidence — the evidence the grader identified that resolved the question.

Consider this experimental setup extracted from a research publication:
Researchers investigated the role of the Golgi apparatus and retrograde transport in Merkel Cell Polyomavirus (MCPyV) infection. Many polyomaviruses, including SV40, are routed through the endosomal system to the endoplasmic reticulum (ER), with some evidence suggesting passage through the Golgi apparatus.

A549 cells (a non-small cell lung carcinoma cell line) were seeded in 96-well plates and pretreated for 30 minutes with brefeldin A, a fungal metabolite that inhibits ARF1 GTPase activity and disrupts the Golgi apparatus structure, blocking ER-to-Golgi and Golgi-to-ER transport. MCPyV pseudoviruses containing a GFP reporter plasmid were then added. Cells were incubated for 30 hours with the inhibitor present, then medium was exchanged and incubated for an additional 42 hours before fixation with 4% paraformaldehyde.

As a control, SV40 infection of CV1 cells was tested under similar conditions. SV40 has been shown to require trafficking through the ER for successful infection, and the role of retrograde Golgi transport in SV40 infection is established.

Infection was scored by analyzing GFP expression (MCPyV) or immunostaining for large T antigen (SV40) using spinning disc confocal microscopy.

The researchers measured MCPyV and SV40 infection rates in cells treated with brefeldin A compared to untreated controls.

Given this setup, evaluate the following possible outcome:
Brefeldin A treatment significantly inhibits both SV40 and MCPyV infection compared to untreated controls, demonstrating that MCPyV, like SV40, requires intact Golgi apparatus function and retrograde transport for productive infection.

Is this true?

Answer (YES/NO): YES